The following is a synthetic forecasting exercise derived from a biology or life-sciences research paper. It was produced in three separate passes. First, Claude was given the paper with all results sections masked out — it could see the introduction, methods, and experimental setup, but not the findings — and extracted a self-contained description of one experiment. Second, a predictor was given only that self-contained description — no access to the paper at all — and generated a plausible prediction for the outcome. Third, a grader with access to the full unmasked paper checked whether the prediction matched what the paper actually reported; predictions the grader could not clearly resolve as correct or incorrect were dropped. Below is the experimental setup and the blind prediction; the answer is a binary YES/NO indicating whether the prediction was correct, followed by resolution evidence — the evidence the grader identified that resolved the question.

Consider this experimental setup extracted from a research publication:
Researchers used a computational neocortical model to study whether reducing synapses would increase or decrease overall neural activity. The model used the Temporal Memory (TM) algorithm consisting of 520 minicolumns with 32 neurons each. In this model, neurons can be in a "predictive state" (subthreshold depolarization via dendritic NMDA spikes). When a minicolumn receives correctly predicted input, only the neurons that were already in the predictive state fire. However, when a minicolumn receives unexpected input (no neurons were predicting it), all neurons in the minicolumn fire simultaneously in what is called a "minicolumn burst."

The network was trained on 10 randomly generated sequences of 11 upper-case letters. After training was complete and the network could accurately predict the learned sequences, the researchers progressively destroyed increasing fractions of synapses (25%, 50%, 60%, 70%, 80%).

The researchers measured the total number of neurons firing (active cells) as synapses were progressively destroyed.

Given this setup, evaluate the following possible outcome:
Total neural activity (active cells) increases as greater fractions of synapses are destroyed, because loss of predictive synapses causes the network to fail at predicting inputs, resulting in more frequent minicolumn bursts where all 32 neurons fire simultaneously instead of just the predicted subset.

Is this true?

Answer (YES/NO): YES